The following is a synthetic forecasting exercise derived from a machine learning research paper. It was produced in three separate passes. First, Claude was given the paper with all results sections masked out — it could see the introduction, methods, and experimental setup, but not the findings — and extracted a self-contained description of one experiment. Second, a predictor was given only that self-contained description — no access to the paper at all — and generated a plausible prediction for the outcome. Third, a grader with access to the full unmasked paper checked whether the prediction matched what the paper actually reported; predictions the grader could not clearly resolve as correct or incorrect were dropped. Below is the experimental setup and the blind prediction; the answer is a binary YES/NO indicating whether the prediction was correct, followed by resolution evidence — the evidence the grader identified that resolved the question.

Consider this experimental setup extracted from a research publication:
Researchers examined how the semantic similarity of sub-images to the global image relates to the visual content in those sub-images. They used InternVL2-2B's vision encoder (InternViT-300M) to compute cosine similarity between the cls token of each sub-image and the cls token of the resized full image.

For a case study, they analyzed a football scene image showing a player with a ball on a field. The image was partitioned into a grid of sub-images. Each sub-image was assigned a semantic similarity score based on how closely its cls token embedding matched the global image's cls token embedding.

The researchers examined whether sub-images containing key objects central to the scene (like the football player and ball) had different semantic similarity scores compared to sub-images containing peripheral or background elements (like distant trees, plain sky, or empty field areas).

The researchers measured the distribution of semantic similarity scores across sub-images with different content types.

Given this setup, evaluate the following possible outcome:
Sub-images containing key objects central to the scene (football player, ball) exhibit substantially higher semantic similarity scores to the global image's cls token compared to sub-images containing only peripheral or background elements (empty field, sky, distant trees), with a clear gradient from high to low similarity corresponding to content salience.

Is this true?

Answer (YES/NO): YES